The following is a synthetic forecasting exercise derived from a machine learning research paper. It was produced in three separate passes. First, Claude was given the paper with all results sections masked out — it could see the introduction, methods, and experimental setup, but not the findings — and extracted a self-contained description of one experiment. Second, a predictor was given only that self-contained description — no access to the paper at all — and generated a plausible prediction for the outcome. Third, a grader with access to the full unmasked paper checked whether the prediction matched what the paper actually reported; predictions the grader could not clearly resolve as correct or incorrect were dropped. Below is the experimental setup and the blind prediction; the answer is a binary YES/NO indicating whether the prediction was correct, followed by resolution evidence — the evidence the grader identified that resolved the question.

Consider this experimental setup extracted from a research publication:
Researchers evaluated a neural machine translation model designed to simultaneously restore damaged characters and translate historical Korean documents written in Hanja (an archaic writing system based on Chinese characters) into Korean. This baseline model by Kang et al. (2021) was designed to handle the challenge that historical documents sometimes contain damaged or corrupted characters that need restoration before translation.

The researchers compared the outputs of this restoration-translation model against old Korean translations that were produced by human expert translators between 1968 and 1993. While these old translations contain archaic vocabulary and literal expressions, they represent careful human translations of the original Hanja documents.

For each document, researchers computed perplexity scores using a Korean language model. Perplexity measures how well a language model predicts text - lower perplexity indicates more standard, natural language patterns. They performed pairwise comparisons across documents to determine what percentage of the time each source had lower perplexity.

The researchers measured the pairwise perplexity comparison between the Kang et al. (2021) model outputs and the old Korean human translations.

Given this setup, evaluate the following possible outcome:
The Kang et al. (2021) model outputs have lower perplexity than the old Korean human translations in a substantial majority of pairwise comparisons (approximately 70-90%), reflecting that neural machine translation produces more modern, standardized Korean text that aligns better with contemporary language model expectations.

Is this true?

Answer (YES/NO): NO